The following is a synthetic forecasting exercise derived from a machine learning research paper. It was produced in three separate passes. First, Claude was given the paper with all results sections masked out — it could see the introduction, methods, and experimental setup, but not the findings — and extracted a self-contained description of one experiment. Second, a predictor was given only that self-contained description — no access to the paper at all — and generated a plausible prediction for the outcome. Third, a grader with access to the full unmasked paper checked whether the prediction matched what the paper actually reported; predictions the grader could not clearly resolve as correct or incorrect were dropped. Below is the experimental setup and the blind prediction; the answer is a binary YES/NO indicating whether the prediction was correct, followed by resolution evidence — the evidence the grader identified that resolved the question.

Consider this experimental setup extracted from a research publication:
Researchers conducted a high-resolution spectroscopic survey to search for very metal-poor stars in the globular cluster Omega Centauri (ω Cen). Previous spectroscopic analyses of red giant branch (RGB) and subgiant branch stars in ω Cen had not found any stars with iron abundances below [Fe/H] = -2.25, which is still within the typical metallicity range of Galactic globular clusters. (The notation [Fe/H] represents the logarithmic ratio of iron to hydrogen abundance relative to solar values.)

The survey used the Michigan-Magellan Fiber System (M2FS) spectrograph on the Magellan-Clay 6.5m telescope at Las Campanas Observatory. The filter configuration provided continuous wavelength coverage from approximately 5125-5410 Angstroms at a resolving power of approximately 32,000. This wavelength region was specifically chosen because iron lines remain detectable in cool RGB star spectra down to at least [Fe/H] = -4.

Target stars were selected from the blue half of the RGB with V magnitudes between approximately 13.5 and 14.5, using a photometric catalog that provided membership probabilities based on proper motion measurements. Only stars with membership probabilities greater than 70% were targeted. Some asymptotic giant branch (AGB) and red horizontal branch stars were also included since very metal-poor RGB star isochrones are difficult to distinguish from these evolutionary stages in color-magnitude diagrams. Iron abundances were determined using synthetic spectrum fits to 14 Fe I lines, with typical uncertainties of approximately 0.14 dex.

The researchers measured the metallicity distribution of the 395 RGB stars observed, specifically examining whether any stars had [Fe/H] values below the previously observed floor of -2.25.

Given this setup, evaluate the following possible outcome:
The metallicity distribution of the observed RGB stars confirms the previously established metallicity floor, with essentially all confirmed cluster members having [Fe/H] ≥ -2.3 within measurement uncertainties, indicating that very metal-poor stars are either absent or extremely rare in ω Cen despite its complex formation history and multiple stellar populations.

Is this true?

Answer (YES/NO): NO